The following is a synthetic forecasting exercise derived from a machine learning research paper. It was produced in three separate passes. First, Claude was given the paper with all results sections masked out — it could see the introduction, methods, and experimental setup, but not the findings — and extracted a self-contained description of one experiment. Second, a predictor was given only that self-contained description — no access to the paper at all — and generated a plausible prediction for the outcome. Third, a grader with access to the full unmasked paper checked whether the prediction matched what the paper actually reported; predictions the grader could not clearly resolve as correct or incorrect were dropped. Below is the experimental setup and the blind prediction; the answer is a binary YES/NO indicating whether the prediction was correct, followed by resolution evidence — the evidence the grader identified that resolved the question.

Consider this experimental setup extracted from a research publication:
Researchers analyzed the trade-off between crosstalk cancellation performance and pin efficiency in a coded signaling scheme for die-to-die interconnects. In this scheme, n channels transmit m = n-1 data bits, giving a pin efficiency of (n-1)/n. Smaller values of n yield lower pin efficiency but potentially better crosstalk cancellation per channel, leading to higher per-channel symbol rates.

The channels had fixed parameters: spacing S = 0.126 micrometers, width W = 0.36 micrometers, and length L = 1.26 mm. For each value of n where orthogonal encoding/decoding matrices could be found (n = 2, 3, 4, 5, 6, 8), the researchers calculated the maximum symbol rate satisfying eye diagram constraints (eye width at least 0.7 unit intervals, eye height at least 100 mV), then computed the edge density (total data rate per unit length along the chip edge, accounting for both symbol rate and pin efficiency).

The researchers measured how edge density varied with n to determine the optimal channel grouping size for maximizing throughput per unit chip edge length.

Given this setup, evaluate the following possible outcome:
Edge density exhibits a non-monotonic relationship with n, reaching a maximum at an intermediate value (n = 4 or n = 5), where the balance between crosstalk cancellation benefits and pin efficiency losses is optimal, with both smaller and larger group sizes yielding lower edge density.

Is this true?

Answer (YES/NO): NO